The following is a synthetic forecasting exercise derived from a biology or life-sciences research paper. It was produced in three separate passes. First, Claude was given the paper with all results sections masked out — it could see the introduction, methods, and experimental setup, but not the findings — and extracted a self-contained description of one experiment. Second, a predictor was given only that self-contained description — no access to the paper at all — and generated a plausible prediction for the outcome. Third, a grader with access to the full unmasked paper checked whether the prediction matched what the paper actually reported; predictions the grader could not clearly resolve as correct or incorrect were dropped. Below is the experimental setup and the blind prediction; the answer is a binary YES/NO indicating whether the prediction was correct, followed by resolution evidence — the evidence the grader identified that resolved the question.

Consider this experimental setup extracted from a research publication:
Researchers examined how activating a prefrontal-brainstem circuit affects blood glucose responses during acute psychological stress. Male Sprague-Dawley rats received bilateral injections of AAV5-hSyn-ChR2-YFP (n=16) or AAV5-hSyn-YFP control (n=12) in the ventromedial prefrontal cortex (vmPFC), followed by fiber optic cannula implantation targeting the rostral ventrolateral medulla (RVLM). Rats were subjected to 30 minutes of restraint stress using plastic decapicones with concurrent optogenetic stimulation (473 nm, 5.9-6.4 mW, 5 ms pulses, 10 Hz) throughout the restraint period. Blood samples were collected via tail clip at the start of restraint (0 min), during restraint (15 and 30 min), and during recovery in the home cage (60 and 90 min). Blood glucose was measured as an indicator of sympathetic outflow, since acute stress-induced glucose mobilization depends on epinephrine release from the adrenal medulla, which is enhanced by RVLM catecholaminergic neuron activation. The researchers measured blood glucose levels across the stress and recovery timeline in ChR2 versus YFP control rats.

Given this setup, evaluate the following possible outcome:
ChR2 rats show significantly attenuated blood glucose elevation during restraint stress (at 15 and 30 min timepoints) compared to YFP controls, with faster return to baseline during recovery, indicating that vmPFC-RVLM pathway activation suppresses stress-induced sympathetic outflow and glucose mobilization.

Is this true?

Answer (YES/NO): NO